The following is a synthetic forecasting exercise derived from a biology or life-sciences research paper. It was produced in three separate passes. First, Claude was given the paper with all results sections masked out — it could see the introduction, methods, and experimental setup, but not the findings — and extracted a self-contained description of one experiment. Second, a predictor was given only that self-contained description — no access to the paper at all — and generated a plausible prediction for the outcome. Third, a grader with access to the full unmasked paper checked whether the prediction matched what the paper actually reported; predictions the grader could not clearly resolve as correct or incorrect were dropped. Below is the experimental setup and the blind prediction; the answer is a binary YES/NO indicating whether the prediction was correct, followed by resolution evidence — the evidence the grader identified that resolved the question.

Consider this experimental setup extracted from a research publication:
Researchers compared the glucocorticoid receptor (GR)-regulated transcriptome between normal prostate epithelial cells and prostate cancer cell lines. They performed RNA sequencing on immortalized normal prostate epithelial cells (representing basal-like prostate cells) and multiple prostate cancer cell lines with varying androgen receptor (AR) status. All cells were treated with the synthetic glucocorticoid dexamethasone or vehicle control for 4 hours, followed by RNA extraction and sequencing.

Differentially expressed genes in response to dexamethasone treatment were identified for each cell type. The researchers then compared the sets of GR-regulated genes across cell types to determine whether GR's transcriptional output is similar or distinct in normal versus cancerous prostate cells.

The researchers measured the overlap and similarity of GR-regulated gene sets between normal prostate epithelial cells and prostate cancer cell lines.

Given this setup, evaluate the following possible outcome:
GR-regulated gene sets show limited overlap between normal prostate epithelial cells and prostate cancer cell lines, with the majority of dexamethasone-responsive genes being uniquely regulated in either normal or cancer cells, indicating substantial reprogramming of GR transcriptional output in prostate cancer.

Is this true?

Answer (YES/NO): YES